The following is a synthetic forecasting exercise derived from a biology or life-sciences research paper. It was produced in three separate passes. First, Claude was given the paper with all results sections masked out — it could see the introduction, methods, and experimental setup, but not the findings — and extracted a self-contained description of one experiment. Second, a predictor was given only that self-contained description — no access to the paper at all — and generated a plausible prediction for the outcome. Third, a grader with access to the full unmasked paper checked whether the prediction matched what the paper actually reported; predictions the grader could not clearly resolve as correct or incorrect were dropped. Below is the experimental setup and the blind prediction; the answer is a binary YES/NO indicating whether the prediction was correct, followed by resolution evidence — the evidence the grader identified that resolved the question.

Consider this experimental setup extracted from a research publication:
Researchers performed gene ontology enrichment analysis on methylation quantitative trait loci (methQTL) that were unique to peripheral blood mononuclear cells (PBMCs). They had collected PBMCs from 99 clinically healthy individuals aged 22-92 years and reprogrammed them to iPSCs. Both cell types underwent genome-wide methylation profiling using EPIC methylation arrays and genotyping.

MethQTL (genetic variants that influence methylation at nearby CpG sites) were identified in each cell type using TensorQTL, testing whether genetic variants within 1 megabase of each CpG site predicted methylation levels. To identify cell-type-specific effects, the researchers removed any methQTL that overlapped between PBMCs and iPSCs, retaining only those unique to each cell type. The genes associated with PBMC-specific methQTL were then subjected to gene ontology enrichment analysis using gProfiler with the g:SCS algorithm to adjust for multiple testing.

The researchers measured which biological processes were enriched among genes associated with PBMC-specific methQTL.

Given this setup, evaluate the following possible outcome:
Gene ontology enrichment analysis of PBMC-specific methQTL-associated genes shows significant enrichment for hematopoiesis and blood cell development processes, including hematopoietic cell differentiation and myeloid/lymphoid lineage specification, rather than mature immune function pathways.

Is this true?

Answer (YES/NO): NO